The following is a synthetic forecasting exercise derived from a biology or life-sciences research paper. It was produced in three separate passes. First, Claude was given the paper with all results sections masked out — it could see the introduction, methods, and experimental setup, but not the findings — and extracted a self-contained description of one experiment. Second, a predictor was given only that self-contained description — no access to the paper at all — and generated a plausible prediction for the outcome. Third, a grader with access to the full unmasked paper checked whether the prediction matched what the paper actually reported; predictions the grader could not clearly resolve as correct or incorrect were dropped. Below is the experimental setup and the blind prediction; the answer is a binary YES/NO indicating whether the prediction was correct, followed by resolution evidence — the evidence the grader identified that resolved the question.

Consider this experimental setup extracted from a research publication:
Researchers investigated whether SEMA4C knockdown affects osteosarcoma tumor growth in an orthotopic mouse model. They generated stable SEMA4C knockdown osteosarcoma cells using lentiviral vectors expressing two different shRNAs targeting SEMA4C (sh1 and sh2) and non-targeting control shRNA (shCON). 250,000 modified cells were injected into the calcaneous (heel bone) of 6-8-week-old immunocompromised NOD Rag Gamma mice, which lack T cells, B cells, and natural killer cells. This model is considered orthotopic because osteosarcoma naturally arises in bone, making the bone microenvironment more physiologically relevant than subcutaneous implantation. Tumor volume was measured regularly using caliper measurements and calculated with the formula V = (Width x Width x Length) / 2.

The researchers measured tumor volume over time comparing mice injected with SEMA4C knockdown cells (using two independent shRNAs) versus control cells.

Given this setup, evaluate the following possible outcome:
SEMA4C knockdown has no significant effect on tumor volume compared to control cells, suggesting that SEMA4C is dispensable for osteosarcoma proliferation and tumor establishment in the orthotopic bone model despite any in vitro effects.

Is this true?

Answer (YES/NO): NO